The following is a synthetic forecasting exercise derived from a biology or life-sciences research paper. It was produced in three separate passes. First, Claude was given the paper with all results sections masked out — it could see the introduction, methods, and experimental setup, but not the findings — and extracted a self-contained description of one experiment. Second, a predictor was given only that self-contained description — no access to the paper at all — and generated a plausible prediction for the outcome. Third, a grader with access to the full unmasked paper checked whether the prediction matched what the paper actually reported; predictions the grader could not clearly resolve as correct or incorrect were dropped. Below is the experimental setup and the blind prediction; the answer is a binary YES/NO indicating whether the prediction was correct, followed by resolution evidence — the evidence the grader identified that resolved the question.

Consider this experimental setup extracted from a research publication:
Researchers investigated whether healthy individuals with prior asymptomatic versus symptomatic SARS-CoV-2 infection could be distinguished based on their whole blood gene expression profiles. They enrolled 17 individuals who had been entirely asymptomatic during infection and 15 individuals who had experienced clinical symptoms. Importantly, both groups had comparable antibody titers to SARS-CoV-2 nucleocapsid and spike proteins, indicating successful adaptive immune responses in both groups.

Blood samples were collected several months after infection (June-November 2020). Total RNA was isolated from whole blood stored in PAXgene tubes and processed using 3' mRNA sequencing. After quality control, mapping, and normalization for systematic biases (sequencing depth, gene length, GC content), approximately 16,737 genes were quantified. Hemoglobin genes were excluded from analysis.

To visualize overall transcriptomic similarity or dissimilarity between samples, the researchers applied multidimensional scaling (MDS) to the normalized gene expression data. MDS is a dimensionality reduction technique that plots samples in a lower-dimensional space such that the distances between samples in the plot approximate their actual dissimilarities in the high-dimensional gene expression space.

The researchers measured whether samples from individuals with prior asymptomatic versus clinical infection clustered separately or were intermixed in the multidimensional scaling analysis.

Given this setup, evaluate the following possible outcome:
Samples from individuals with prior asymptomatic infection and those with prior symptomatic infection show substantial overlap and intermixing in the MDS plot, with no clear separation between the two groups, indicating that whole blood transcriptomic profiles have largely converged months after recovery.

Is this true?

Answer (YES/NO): YES